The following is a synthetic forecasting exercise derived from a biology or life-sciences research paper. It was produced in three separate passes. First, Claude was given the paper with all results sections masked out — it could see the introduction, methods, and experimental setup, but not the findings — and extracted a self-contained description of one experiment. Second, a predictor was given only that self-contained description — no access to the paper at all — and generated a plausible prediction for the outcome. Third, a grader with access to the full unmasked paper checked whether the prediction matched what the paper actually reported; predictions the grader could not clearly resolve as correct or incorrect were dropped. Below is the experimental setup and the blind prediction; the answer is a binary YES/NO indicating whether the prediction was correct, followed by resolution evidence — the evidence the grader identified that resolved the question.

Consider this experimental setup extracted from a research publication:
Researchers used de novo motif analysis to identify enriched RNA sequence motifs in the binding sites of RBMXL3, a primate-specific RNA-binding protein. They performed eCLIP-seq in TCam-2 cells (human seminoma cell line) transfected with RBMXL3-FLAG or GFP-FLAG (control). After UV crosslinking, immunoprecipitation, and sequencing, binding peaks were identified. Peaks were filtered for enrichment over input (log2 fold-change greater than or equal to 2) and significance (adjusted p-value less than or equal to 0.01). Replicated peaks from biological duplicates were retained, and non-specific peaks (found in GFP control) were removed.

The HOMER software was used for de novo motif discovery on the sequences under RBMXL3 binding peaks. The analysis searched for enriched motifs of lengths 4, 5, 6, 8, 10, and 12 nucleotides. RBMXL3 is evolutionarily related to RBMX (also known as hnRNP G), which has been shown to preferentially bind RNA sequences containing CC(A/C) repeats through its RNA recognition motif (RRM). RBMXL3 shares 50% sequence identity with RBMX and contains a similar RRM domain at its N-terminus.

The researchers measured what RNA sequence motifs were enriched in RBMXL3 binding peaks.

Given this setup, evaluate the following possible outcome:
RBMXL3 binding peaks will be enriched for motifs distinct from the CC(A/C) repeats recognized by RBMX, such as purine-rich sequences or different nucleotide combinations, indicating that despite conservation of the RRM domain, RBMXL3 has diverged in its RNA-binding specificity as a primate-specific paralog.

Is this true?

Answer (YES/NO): YES